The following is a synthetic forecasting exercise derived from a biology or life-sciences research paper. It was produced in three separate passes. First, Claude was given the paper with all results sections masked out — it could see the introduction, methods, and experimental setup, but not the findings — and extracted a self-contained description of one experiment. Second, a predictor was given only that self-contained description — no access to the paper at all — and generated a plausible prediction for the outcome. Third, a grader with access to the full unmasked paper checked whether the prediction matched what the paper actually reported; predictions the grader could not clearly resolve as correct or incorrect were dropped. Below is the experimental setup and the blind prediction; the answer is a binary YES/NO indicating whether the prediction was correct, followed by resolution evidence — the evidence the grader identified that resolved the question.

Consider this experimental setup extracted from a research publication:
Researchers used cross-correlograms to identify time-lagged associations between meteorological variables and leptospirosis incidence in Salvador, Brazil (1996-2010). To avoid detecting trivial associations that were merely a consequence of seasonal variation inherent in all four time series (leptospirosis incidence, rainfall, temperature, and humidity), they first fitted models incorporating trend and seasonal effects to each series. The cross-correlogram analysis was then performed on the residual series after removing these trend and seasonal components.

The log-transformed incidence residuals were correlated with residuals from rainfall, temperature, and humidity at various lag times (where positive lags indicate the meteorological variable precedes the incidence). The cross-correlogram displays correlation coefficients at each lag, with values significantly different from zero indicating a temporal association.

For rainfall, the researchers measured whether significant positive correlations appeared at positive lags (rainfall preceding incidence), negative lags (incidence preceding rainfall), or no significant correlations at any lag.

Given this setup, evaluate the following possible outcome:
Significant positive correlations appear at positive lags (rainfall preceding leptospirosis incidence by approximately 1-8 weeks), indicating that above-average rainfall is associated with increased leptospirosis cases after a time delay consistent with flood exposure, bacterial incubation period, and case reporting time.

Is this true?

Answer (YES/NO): NO